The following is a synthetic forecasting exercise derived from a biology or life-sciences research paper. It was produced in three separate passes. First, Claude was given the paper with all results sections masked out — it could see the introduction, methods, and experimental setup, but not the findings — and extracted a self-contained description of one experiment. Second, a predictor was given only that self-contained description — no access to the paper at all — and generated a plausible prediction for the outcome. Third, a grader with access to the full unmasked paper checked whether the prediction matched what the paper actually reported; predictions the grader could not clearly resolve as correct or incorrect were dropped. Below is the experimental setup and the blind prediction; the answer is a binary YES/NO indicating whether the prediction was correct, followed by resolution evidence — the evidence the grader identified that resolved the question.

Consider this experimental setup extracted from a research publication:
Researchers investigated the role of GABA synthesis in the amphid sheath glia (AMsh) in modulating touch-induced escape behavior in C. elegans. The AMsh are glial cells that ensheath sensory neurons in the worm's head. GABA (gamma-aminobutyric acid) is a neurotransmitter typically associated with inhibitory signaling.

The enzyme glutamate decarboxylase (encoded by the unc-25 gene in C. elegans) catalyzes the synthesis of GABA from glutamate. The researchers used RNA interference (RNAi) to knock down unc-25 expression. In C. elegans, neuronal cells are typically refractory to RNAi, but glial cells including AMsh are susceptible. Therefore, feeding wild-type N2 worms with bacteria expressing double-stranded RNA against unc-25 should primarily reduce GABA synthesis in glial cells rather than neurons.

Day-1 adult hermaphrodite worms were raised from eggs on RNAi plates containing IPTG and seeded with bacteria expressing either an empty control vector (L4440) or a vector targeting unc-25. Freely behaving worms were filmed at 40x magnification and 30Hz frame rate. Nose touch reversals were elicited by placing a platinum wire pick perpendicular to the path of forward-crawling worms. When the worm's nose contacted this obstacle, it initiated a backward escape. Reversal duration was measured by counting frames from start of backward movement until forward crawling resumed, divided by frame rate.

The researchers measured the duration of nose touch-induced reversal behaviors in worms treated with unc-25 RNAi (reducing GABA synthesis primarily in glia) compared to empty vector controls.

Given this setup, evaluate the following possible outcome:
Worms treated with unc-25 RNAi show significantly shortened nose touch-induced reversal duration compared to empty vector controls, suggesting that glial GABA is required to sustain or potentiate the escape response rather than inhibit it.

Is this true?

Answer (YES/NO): NO